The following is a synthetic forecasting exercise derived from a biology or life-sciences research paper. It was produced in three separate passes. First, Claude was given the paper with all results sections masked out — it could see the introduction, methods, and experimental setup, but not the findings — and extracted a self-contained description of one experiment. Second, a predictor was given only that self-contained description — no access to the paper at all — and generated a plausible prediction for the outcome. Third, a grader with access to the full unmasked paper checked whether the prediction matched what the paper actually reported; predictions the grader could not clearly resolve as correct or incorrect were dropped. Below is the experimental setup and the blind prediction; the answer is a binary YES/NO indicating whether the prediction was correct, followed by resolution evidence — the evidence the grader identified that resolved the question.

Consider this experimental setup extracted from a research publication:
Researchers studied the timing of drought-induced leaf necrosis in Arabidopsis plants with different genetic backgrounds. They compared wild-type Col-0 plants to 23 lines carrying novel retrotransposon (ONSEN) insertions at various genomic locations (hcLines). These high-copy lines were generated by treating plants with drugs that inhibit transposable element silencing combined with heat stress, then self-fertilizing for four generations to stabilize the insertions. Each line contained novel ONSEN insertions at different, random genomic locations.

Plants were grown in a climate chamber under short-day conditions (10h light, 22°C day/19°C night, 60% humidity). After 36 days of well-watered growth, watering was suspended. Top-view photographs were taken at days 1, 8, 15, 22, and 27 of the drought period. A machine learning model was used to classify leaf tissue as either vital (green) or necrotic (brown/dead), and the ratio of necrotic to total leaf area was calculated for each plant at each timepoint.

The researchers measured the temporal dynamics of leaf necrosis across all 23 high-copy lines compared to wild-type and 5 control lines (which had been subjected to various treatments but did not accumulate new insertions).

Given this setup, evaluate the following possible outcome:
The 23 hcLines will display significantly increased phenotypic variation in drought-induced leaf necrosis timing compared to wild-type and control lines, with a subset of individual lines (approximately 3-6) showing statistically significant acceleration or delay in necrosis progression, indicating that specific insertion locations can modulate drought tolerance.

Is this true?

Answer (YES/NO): YES